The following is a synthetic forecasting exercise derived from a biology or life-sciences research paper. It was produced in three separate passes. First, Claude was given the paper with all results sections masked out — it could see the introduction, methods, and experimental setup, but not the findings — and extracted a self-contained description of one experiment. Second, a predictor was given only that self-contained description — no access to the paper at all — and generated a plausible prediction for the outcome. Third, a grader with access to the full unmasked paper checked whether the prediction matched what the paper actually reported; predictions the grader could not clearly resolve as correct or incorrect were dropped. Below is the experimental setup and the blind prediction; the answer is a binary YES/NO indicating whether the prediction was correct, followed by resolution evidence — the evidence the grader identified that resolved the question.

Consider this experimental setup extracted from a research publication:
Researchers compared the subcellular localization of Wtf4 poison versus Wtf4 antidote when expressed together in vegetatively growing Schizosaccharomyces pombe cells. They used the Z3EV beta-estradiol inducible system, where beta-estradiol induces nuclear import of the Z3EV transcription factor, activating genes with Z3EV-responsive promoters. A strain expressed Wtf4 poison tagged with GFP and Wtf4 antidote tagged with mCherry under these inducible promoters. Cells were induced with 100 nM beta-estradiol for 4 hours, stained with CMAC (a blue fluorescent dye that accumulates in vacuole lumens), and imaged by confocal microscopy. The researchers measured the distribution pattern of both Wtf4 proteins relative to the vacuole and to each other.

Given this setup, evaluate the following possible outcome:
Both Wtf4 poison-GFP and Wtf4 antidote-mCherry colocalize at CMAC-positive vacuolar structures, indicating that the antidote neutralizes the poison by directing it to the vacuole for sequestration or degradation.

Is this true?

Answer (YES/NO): YES